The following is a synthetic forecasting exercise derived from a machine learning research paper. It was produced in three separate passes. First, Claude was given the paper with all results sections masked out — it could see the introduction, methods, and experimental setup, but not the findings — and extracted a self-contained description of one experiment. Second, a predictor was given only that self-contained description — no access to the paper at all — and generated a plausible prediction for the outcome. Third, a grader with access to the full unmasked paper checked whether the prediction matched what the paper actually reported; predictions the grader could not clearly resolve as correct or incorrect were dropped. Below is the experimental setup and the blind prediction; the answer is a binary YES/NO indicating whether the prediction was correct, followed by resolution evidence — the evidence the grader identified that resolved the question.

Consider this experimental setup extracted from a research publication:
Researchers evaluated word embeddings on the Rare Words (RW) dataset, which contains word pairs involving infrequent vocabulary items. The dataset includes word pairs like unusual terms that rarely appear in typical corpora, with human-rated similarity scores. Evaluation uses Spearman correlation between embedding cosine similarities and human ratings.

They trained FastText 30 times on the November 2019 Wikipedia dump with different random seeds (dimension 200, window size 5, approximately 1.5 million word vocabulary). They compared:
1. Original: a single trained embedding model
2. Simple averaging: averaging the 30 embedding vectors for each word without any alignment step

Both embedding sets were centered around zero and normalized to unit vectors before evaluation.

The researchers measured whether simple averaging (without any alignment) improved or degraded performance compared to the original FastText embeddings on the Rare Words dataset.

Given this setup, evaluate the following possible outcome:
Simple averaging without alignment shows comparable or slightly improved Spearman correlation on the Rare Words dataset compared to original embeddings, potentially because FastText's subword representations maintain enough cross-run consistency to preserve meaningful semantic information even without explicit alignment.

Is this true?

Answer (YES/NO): NO